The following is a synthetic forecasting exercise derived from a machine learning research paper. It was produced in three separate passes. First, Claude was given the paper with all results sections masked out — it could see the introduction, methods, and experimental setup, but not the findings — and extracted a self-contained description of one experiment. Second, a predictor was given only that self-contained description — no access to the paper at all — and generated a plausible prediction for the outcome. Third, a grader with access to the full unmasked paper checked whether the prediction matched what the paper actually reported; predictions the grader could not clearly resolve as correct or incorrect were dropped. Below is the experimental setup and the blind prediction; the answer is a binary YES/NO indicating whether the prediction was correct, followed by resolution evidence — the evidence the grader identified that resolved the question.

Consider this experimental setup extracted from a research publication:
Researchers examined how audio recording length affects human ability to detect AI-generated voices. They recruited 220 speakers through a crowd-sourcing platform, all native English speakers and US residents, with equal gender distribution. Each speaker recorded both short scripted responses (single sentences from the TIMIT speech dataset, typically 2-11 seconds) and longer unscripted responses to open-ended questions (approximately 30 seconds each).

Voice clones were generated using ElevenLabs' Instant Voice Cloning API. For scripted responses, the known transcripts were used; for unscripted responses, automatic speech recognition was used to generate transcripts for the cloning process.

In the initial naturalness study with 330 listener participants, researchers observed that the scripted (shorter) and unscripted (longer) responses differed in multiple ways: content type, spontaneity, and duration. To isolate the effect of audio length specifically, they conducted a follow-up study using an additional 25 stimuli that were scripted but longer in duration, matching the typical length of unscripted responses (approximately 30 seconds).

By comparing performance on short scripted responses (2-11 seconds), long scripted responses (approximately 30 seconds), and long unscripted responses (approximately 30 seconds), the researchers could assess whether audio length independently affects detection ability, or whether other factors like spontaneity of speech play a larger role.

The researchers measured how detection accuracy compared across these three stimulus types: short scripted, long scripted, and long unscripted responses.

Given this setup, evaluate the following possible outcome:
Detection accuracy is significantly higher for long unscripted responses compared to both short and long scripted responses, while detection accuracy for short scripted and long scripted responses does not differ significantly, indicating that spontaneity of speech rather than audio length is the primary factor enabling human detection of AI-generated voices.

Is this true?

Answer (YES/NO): NO